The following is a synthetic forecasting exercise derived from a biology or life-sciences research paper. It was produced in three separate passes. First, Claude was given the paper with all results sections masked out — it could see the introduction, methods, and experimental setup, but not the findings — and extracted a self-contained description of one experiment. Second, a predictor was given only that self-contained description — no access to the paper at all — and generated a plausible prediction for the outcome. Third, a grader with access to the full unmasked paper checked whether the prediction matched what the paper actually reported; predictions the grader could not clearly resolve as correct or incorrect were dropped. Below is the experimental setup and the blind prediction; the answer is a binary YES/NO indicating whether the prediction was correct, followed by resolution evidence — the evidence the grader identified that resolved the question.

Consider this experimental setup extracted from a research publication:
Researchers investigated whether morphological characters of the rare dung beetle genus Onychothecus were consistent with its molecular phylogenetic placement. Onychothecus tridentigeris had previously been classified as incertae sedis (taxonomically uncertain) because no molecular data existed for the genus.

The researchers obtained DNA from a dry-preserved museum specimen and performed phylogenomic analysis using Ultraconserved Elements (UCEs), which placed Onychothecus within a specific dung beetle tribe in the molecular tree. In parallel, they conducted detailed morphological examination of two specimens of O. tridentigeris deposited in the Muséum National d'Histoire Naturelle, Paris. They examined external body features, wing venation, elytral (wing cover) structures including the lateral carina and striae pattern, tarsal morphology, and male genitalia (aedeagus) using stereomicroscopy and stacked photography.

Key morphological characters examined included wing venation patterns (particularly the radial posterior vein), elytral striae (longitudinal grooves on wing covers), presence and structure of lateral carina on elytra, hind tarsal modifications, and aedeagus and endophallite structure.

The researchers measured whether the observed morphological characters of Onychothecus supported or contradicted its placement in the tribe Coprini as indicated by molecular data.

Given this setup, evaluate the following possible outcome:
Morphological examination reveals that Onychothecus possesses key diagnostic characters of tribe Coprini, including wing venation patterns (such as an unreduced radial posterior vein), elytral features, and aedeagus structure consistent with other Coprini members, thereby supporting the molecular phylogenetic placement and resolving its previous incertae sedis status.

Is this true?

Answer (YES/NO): NO